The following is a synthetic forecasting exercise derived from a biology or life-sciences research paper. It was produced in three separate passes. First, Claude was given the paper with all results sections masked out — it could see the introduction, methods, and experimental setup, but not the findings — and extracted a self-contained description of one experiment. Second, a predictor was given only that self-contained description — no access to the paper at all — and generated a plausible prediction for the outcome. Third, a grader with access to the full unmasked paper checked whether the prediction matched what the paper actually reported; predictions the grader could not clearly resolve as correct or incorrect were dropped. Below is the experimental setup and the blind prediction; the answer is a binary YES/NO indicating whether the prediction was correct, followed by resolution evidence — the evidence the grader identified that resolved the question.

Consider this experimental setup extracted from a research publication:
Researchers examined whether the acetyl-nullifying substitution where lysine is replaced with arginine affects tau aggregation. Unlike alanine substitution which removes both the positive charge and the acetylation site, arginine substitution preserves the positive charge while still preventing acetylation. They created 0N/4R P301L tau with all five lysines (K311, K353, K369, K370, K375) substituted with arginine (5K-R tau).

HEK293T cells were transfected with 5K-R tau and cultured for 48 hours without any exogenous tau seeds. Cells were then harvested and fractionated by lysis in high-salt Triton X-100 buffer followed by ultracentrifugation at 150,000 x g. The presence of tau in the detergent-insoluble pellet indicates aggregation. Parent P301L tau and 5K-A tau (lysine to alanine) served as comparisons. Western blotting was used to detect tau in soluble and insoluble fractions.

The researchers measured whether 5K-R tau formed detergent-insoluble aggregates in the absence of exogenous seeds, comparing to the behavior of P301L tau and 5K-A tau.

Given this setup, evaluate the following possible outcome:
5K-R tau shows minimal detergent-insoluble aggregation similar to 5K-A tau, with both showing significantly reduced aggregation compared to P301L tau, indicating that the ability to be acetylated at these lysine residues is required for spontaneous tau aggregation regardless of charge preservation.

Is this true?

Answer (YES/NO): NO